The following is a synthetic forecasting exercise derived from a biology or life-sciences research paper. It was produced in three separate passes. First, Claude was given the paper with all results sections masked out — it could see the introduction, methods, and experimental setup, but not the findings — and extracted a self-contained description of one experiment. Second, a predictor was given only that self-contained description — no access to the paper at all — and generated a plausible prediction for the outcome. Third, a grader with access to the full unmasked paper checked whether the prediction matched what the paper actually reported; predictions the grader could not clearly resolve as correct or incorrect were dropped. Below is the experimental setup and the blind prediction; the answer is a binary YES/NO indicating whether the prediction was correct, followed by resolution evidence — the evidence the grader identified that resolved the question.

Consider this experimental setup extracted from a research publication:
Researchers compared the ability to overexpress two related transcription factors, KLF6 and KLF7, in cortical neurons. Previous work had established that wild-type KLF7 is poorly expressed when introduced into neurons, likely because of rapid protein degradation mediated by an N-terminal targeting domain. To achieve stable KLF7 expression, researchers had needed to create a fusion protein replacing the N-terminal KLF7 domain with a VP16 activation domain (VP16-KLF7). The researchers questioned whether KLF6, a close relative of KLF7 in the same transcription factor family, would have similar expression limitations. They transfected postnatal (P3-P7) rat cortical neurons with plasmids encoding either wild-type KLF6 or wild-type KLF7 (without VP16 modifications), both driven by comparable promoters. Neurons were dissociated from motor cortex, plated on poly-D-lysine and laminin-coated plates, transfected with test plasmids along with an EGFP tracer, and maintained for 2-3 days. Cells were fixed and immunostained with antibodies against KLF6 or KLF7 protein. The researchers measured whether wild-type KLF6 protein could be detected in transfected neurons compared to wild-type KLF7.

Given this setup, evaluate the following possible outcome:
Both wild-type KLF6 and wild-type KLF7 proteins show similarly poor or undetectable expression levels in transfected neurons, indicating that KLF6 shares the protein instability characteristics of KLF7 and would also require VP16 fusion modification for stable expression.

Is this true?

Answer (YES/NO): NO